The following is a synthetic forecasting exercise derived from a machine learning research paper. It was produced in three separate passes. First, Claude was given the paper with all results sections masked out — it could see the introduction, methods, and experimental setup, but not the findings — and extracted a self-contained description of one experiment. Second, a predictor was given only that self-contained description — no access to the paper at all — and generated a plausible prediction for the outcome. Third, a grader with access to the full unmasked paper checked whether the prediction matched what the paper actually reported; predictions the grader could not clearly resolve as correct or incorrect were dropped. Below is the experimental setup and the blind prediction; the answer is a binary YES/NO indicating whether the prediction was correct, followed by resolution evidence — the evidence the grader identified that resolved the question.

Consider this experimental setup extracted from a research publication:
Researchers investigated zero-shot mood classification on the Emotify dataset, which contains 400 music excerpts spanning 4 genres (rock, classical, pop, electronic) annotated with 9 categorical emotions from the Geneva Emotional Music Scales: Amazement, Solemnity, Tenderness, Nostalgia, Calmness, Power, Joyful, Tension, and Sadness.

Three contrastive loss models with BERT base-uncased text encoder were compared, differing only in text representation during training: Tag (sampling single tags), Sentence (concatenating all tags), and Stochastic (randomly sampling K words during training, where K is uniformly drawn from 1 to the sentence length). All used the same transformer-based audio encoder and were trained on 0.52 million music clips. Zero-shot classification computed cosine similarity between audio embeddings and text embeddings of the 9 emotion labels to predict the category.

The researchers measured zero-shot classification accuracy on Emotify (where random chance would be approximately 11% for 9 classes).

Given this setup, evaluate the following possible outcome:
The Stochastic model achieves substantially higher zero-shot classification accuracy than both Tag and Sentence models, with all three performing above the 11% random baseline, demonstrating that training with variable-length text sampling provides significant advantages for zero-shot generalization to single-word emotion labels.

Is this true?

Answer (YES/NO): YES